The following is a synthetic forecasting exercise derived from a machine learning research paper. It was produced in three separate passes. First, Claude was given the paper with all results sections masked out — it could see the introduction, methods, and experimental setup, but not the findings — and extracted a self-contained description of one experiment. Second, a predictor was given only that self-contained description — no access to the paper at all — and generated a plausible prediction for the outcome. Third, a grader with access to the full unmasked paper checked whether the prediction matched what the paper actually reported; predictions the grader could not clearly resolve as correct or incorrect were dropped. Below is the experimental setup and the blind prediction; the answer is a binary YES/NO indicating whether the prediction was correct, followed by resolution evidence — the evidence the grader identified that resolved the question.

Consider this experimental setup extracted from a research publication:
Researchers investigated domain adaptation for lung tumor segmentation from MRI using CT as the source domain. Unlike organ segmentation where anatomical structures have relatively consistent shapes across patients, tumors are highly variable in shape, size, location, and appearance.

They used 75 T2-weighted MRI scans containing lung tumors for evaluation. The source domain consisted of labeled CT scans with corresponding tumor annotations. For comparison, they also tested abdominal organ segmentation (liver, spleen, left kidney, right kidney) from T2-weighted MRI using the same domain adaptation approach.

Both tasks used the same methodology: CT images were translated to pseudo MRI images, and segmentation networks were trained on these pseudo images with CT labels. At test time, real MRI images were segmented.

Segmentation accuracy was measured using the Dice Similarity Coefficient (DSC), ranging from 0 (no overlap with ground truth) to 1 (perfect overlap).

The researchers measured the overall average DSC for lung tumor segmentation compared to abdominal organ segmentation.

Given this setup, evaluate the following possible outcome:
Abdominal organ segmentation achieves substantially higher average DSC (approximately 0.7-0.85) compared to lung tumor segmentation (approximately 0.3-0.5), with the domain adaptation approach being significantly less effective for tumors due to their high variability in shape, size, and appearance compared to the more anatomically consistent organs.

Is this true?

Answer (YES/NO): NO